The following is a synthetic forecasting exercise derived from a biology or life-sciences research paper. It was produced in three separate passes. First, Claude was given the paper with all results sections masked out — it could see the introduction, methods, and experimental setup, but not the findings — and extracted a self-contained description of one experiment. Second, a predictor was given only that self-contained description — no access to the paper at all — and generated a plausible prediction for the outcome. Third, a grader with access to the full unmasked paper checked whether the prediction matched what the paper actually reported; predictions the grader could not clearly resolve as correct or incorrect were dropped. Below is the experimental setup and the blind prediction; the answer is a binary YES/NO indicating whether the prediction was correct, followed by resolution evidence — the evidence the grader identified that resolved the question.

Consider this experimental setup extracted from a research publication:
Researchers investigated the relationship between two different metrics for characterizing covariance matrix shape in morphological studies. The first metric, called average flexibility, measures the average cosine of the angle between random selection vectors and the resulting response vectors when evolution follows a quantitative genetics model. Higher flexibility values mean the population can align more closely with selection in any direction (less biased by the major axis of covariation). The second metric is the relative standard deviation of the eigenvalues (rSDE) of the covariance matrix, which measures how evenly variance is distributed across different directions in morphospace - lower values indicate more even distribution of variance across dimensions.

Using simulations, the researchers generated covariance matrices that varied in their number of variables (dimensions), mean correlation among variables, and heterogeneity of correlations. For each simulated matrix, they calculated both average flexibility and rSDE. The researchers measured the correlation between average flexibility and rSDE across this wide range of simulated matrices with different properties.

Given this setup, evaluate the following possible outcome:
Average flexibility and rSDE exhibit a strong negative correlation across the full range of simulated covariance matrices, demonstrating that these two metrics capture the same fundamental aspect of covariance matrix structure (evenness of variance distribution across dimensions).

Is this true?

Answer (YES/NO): YES